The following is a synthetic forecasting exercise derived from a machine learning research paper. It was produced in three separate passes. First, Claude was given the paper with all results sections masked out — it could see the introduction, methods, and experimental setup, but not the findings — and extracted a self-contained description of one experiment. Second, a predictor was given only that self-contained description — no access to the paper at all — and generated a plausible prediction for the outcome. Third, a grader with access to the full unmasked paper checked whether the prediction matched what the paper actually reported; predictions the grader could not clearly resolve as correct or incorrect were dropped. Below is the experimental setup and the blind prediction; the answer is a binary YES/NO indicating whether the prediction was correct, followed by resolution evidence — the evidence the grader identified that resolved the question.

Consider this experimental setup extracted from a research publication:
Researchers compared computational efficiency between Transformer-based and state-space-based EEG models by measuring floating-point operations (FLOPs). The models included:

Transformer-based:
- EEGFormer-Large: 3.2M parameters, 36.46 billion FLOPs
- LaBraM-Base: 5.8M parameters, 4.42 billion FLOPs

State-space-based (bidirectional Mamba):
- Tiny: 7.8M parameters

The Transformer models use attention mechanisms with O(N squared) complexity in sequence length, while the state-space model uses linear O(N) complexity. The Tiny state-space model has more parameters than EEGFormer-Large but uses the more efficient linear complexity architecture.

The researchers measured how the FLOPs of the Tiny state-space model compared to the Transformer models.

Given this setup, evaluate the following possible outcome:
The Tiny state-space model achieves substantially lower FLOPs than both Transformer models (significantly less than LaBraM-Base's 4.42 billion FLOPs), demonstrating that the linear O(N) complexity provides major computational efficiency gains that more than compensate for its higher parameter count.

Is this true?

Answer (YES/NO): YES